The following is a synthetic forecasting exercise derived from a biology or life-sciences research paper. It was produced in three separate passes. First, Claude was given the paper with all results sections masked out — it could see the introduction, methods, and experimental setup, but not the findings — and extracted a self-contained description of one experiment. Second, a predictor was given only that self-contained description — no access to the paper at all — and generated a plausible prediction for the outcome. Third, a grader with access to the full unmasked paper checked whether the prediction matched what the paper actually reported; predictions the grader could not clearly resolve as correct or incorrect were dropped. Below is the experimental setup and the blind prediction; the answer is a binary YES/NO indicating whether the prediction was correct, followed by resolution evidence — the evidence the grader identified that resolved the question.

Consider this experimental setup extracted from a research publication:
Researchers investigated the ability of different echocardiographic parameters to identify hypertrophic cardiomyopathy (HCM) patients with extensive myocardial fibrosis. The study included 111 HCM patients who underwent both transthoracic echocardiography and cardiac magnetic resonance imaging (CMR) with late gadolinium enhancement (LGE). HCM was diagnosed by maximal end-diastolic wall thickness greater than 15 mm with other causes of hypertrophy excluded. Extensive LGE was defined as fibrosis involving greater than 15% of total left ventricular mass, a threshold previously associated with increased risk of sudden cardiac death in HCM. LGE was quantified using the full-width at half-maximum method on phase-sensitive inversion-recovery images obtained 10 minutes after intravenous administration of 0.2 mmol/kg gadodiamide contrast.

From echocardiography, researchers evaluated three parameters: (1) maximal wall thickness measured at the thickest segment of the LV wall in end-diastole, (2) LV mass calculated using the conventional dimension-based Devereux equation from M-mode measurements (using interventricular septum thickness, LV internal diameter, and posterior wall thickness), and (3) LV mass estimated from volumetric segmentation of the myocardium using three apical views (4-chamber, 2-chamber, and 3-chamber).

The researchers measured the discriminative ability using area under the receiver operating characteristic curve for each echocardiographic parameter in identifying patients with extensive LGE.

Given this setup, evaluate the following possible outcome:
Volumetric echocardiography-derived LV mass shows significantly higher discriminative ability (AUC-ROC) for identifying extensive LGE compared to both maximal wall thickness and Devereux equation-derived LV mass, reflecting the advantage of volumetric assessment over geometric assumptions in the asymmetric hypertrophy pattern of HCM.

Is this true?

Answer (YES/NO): NO